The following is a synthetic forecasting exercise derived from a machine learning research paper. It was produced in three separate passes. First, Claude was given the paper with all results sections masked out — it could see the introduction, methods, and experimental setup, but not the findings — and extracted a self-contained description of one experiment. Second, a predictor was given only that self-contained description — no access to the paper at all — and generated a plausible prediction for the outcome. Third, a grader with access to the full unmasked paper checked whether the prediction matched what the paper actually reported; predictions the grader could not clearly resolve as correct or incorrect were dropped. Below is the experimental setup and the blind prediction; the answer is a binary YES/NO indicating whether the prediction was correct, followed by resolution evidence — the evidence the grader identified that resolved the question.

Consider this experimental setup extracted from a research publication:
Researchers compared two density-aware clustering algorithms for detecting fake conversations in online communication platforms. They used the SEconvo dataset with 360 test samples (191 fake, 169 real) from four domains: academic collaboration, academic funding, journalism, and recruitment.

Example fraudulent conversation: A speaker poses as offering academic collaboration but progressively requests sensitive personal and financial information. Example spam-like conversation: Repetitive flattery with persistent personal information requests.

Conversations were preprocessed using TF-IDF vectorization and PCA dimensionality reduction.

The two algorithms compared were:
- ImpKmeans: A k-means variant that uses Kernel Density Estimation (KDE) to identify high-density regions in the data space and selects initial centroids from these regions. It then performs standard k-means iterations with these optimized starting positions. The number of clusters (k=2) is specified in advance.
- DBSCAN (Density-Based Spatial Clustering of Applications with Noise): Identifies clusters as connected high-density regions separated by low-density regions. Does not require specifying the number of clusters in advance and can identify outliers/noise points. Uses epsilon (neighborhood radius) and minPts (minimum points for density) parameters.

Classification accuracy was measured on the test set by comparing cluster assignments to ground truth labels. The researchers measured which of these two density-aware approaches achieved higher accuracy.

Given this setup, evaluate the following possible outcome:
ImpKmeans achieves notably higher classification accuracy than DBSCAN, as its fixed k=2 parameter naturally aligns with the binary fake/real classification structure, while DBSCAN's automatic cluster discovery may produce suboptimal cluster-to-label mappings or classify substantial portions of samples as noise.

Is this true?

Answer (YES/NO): YES